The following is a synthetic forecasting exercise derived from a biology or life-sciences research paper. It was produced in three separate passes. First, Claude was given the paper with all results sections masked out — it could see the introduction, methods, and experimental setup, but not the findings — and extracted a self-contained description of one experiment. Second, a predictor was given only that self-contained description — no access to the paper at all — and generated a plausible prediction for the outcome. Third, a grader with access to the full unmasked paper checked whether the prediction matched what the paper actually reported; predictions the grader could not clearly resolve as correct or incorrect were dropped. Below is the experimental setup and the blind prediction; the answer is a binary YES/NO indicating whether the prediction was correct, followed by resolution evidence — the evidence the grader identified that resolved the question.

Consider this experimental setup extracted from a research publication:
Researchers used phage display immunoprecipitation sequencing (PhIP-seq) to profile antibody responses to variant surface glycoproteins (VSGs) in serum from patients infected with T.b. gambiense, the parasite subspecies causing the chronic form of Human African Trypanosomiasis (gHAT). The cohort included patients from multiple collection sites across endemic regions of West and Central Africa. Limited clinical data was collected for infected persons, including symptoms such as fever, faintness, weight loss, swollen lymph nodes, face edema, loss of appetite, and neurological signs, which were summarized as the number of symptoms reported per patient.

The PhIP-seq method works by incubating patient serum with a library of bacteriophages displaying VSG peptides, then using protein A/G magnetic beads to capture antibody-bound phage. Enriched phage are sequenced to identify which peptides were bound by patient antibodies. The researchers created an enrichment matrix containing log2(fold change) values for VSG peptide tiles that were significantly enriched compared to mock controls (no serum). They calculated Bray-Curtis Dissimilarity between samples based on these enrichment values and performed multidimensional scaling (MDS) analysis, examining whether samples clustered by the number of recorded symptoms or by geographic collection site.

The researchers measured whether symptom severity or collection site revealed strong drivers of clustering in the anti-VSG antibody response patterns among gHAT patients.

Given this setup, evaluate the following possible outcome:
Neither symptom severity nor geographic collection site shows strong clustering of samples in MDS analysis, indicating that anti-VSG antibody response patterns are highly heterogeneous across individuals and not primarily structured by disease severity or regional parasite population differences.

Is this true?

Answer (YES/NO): YES